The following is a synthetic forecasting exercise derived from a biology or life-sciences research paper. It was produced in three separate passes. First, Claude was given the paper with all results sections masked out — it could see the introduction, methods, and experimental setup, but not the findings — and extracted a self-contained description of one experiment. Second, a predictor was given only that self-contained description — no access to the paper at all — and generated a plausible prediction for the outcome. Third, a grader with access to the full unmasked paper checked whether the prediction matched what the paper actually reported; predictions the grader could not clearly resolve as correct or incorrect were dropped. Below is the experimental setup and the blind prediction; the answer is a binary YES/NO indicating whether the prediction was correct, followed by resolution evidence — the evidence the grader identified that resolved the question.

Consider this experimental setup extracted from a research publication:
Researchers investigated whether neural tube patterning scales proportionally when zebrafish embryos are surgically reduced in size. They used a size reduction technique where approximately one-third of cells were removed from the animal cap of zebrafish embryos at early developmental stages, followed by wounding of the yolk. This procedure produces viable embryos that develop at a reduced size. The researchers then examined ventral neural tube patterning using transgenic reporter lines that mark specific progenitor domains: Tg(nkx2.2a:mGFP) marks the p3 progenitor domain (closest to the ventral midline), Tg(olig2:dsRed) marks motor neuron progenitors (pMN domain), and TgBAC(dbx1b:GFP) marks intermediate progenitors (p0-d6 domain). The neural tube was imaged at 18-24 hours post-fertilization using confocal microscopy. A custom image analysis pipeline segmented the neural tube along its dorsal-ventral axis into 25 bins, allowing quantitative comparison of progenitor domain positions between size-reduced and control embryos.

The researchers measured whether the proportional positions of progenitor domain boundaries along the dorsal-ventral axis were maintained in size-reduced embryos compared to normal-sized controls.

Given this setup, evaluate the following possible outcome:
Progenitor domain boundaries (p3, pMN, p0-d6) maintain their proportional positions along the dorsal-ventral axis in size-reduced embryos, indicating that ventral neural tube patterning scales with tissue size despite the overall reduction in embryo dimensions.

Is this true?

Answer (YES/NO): YES